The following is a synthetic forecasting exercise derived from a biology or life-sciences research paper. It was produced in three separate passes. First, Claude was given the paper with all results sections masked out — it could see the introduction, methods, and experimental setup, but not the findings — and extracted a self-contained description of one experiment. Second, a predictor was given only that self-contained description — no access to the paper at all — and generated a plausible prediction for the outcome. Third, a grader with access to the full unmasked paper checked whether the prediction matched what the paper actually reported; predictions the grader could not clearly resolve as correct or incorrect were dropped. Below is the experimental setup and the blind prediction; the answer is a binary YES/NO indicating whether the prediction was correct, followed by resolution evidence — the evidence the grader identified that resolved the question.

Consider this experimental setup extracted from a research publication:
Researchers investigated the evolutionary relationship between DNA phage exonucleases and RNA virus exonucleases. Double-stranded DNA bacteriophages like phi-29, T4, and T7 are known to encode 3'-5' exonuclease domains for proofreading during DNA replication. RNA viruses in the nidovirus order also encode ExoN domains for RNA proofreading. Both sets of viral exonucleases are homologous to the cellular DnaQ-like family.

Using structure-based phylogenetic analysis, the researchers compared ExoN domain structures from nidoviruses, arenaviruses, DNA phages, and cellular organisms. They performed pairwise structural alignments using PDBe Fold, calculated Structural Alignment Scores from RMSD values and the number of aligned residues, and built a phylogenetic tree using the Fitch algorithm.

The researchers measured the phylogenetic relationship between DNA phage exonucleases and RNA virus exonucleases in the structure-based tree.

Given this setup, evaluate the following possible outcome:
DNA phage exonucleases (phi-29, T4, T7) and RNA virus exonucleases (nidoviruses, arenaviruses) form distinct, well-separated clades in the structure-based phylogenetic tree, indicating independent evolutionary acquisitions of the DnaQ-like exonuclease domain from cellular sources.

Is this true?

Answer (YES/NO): YES